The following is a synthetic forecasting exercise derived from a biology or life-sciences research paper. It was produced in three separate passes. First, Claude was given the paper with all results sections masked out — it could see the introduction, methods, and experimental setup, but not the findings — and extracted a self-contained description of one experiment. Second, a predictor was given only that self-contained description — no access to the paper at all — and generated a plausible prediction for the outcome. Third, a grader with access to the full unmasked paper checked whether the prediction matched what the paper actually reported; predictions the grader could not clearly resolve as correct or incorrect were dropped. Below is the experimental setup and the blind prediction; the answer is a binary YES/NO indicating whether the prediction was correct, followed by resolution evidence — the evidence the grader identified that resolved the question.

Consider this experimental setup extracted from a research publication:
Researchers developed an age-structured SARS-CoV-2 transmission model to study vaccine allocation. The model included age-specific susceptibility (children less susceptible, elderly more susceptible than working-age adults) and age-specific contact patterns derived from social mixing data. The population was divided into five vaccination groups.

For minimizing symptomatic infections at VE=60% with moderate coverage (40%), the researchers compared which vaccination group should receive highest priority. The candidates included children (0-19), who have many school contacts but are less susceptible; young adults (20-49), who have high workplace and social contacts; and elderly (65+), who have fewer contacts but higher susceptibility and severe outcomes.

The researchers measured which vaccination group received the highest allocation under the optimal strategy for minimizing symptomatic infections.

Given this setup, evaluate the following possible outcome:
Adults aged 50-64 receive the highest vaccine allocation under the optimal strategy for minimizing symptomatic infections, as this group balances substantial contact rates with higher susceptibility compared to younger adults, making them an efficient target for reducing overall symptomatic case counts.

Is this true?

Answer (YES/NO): NO